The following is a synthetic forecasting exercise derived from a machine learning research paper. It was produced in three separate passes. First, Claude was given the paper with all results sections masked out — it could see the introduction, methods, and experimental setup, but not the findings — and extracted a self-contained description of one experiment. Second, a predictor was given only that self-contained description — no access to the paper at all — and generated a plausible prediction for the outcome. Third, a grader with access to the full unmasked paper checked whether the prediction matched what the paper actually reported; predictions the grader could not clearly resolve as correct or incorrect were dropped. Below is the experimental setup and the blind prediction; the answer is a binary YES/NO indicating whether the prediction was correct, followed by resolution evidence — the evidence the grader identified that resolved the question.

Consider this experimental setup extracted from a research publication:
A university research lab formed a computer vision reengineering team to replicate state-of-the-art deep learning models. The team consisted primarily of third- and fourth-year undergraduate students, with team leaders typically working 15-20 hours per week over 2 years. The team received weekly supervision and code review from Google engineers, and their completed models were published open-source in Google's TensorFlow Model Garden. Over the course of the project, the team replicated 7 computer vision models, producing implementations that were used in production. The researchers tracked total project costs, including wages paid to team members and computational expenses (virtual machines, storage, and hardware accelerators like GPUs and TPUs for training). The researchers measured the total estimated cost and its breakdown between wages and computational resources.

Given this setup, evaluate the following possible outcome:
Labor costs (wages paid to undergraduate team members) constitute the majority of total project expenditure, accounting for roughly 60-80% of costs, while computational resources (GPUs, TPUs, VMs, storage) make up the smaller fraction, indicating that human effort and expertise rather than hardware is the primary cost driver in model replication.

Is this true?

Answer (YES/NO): NO